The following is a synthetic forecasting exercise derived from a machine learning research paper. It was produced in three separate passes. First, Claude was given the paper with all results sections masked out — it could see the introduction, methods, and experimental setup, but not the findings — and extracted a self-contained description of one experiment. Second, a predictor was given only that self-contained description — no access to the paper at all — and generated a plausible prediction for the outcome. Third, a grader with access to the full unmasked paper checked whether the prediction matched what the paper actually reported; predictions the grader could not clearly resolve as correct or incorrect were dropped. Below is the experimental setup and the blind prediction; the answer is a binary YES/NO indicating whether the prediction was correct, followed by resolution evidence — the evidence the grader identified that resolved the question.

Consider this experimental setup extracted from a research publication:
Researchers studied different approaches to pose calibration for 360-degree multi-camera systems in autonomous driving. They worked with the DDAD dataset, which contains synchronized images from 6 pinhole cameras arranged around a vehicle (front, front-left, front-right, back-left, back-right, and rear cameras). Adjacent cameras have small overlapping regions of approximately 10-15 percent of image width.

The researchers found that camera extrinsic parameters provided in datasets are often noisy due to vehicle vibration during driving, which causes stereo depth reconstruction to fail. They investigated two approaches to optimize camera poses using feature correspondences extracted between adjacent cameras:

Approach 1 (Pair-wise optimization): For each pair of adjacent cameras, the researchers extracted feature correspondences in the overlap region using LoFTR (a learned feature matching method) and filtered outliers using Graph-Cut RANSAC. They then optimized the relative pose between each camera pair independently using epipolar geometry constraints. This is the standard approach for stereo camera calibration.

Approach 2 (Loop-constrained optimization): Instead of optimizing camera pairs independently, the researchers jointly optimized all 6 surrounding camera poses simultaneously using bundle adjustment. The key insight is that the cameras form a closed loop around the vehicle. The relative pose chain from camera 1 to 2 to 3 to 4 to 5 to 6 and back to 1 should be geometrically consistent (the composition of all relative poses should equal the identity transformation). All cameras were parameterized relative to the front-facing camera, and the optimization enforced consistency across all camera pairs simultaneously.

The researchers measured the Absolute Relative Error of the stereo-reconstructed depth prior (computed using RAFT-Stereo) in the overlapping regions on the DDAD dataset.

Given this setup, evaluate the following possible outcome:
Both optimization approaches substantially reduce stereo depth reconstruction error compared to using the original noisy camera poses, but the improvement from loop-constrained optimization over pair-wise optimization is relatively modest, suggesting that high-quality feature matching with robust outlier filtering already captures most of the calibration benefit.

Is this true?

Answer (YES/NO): NO